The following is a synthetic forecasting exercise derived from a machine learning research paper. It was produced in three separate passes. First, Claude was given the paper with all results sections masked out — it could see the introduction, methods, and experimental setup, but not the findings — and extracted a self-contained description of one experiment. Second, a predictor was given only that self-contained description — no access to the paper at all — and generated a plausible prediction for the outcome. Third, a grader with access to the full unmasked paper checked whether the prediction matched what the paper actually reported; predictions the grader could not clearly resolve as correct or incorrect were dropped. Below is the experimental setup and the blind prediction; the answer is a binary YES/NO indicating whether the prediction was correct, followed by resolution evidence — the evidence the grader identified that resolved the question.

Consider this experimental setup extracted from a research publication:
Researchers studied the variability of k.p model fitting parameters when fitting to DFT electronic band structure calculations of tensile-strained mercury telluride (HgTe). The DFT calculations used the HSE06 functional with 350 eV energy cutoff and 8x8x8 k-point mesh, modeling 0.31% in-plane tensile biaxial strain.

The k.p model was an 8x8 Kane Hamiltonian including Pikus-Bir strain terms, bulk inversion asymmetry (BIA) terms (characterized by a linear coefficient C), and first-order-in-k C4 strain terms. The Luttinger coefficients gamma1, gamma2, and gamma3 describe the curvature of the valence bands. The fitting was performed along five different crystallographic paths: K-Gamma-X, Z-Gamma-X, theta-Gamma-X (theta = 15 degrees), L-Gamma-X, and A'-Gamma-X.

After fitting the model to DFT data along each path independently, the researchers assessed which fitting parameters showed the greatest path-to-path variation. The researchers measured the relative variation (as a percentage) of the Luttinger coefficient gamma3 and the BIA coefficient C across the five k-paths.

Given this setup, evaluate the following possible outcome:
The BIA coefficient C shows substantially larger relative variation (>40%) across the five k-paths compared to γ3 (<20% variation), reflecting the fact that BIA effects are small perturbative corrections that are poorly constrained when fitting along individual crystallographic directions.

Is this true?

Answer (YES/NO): NO